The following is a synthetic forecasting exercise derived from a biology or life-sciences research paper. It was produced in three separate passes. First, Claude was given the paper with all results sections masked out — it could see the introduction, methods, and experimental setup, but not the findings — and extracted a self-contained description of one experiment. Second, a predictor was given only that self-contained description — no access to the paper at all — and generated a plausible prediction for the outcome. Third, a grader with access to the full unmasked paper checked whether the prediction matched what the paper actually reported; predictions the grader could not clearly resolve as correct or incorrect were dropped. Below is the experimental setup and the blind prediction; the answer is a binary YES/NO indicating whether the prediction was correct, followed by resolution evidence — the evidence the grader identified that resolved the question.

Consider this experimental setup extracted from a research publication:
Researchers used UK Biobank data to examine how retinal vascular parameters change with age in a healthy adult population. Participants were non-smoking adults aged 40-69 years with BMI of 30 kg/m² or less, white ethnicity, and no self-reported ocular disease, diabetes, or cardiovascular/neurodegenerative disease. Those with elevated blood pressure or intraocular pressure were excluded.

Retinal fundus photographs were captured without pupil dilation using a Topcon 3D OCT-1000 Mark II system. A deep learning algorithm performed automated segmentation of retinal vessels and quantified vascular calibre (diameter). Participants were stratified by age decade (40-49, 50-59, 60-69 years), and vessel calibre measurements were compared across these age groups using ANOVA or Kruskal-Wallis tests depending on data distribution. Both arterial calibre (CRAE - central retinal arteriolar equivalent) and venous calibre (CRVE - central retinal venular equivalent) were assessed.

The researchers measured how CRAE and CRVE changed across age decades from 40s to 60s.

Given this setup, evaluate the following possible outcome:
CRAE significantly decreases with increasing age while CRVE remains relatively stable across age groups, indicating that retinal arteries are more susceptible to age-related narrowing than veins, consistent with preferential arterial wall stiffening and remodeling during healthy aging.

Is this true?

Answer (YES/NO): NO